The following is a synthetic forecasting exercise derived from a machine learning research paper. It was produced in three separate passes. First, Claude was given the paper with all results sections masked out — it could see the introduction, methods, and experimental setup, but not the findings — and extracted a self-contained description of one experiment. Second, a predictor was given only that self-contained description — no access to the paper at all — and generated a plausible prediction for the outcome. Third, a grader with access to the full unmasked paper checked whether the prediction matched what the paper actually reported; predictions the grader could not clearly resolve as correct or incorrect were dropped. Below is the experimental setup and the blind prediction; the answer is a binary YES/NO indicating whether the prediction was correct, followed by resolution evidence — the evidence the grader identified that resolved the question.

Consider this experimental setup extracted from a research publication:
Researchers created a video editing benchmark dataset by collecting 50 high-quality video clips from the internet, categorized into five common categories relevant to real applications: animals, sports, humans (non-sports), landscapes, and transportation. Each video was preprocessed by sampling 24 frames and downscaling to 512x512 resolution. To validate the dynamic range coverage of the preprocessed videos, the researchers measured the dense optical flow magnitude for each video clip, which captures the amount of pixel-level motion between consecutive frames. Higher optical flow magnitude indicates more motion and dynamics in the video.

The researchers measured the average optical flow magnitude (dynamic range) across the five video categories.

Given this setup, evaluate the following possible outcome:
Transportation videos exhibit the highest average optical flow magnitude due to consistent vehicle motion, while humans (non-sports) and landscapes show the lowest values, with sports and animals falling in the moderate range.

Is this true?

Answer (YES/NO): NO